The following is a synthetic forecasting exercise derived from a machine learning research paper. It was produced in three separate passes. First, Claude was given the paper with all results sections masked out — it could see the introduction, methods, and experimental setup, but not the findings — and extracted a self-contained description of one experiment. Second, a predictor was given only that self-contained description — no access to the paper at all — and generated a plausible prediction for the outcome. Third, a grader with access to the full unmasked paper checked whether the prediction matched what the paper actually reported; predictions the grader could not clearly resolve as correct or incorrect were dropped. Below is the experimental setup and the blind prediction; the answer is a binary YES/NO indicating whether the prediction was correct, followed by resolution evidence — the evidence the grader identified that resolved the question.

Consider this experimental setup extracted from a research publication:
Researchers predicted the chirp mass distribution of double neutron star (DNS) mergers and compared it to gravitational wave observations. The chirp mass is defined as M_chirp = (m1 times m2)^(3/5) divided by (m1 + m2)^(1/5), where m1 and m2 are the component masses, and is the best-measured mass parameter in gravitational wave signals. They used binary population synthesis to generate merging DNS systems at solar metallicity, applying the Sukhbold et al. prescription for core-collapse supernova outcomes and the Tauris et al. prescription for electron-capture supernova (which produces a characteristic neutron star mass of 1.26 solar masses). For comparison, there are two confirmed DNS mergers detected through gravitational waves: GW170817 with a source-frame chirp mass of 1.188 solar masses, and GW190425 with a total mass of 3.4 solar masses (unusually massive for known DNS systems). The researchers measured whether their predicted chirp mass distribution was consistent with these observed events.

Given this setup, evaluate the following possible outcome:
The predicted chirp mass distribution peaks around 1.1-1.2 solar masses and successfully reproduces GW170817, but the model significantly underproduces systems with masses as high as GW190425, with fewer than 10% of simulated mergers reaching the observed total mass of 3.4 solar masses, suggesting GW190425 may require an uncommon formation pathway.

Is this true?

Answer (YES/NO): NO